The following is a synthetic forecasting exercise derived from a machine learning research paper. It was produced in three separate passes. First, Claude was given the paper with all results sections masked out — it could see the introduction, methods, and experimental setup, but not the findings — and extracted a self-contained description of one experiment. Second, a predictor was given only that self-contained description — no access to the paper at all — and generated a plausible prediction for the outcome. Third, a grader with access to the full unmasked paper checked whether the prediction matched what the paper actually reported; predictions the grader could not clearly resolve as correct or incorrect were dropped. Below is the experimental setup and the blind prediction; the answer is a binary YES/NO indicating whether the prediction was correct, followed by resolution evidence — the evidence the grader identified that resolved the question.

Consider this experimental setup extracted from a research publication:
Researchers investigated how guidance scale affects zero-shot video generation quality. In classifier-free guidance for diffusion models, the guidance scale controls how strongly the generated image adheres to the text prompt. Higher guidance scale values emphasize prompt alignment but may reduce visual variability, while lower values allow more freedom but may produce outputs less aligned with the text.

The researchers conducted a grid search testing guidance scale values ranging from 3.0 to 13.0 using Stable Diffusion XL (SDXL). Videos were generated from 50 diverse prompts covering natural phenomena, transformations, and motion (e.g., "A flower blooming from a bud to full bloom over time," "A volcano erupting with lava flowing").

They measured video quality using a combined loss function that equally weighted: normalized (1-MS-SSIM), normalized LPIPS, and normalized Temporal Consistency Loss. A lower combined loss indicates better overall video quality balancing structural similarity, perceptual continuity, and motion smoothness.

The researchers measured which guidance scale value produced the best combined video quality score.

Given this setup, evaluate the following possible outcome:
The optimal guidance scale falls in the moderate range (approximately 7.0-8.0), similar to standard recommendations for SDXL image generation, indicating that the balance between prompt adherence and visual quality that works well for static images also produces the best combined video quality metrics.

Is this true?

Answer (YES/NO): NO